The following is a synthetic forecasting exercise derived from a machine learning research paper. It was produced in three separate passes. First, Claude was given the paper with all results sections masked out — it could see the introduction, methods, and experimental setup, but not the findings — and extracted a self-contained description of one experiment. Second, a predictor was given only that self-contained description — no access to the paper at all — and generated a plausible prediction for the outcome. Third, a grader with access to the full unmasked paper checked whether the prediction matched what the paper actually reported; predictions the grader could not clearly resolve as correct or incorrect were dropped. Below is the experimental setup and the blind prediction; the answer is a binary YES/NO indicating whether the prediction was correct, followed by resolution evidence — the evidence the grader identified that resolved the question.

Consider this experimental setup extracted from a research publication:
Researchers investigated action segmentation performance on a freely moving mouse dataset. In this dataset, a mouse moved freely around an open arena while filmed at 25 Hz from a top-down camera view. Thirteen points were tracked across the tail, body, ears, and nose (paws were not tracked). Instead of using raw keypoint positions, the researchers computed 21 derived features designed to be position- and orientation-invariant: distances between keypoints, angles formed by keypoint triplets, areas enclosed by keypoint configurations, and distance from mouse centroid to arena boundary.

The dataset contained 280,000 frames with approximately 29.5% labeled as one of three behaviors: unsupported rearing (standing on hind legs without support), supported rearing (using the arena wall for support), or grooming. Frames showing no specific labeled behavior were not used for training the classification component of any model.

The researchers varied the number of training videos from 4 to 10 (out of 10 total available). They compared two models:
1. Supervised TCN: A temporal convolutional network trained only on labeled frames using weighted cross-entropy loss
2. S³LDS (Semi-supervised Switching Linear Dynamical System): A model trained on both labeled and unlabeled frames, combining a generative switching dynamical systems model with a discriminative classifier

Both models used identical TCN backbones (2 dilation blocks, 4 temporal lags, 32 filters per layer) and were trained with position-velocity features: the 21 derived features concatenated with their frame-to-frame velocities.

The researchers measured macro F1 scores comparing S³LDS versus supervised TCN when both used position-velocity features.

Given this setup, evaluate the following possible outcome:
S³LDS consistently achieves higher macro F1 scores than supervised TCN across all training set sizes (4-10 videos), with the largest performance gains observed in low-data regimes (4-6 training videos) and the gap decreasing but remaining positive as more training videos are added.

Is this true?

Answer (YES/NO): NO